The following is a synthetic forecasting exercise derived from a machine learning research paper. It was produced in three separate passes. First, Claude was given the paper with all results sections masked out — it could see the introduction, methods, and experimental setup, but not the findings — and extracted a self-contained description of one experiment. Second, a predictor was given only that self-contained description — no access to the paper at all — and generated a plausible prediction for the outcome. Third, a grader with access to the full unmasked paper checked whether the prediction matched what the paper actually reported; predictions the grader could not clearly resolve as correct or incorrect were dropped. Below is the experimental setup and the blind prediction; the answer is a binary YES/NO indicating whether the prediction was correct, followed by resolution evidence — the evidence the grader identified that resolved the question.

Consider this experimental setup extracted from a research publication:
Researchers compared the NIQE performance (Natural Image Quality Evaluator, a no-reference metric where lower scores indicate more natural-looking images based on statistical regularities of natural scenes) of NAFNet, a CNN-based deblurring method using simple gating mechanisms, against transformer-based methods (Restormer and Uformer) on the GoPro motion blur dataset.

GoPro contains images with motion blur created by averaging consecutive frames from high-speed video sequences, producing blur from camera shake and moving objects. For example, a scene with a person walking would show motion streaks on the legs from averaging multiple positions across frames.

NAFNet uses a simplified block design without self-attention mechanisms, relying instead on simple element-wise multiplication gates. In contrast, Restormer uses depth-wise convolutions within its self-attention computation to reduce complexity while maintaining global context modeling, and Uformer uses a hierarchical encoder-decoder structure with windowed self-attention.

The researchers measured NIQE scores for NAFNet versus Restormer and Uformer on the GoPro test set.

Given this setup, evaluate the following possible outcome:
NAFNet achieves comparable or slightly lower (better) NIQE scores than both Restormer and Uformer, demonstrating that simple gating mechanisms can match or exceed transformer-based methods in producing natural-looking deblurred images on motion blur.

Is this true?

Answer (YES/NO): YES